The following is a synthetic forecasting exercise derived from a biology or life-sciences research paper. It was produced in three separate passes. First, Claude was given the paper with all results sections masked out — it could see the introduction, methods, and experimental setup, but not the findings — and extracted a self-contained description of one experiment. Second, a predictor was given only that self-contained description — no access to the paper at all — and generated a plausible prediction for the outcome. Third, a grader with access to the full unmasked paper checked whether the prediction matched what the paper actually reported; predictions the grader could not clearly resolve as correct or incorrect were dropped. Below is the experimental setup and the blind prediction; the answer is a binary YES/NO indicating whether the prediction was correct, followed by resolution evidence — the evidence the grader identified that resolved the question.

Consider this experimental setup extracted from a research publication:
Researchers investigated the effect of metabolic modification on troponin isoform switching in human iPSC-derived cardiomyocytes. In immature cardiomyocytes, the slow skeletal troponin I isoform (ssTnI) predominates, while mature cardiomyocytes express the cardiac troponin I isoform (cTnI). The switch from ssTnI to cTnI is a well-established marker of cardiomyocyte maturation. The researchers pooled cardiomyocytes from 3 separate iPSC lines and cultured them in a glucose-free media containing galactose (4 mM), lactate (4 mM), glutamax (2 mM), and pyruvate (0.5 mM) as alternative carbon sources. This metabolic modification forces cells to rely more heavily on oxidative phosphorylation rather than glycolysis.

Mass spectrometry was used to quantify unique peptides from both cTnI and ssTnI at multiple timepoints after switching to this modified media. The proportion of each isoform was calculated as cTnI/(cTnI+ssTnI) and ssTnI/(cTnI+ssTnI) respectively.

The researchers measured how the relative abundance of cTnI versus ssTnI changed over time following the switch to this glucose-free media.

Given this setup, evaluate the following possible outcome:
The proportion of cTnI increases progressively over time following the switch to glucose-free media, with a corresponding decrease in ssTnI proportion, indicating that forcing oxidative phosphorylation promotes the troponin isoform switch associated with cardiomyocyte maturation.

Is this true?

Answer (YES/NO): YES